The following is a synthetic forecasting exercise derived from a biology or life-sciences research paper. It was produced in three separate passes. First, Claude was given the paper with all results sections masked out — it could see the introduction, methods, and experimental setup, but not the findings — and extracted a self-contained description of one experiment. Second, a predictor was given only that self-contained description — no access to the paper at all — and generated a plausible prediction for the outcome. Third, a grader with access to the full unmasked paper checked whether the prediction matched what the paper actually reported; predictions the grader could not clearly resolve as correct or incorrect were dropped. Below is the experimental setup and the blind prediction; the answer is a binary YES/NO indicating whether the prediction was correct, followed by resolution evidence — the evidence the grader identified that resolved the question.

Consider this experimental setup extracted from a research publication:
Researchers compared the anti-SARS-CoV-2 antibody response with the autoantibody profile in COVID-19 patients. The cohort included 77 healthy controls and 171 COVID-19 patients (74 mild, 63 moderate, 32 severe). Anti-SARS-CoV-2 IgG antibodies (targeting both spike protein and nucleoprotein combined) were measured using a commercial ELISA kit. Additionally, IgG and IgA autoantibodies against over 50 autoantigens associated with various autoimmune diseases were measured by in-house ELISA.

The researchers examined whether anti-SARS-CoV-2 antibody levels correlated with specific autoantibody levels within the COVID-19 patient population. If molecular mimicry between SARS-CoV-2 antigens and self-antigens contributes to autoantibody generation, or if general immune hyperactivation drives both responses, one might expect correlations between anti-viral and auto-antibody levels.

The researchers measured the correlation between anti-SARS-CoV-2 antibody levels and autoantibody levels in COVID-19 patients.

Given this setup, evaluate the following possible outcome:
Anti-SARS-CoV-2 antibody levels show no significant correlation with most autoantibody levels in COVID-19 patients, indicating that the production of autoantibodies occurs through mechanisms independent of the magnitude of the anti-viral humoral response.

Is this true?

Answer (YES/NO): NO